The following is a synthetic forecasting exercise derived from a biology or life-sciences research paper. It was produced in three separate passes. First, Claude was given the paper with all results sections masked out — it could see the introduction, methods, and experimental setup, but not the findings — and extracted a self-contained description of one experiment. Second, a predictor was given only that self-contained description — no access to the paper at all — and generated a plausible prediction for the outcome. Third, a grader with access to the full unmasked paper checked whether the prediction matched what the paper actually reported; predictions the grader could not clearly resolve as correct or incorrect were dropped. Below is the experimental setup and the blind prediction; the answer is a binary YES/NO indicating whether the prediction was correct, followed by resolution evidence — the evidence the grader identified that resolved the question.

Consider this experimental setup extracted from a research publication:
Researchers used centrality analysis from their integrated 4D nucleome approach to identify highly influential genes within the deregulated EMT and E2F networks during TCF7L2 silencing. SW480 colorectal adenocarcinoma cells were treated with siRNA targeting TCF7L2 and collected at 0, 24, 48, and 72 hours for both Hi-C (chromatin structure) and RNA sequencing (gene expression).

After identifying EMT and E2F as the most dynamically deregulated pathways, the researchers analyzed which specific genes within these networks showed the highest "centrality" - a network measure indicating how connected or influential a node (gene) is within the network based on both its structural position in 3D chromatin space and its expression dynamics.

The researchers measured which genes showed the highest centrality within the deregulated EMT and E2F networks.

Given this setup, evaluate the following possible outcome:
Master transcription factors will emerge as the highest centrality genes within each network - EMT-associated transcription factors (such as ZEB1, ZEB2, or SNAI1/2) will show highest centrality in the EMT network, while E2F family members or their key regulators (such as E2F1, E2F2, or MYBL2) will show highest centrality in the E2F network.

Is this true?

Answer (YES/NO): NO